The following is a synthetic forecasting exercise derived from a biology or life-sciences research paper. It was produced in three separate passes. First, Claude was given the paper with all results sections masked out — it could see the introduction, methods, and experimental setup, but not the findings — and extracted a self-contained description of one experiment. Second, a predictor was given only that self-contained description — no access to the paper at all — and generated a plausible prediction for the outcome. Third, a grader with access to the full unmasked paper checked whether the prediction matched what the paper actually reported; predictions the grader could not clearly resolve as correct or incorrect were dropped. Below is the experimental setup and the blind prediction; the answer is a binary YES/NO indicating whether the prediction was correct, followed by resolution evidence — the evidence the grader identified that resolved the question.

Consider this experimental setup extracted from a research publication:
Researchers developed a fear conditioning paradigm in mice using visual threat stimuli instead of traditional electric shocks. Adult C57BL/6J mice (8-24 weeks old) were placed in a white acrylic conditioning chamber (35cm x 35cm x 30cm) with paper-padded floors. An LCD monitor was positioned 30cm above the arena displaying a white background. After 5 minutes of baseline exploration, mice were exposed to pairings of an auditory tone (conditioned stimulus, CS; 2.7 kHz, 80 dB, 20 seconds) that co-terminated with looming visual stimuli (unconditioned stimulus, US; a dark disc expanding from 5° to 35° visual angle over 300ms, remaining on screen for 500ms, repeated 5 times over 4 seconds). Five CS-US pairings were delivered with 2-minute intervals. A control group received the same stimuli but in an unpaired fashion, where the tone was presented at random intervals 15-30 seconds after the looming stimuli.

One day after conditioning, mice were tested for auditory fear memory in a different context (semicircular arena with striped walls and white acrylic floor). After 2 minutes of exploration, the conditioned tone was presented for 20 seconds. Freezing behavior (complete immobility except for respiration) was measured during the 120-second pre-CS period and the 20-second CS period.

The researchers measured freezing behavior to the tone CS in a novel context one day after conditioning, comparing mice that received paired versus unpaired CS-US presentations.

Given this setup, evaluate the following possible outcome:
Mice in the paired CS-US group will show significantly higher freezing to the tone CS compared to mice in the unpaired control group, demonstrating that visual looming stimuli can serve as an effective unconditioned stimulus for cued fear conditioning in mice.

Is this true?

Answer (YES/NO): YES